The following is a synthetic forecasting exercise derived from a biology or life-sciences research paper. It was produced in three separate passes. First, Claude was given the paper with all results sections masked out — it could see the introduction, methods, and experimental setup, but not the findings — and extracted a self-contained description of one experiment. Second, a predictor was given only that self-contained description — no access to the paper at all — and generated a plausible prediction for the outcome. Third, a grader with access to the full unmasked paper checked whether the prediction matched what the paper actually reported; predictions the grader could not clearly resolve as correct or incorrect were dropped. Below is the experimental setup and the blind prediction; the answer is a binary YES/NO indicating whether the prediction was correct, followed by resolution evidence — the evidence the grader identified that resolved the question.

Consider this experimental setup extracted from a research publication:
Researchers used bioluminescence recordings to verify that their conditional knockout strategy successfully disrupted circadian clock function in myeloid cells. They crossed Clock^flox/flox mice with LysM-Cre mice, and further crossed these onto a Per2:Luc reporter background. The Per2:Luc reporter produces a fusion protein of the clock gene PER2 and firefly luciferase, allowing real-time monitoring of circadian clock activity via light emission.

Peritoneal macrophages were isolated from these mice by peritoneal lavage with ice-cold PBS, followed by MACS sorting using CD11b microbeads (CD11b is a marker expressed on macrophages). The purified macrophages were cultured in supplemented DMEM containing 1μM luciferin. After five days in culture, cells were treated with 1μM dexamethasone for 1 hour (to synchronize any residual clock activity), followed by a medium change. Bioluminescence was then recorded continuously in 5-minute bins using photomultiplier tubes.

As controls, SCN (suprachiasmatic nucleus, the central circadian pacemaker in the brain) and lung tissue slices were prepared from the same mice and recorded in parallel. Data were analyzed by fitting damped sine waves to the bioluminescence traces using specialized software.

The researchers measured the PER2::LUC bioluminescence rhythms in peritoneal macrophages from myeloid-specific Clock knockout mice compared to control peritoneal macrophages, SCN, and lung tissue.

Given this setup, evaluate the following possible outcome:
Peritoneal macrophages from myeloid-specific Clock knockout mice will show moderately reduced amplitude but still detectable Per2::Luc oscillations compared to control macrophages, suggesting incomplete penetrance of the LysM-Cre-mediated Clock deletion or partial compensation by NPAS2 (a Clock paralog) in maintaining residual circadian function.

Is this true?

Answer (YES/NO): NO